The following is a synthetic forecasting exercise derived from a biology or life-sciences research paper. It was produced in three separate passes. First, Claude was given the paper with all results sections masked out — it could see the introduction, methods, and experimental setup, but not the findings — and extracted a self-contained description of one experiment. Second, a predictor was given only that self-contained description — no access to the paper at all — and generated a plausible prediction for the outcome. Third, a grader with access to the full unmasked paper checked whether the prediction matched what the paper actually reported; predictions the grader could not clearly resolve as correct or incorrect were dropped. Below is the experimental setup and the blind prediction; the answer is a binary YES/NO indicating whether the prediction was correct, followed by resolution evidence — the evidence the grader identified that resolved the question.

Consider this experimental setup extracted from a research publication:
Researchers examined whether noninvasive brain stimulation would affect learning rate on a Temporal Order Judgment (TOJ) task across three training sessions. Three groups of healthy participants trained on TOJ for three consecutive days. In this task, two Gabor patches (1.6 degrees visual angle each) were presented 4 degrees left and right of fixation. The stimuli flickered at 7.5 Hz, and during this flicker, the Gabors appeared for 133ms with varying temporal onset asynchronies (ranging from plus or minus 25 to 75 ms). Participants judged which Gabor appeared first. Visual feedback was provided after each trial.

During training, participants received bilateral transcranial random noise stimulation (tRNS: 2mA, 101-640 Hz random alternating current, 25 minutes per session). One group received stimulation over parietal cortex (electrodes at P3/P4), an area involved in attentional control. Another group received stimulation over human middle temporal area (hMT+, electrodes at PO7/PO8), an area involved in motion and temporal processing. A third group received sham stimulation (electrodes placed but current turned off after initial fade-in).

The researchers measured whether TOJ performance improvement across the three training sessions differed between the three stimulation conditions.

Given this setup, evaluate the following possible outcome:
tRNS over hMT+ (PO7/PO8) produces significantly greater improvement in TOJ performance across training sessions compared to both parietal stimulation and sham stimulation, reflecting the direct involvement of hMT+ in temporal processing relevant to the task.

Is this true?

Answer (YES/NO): NO